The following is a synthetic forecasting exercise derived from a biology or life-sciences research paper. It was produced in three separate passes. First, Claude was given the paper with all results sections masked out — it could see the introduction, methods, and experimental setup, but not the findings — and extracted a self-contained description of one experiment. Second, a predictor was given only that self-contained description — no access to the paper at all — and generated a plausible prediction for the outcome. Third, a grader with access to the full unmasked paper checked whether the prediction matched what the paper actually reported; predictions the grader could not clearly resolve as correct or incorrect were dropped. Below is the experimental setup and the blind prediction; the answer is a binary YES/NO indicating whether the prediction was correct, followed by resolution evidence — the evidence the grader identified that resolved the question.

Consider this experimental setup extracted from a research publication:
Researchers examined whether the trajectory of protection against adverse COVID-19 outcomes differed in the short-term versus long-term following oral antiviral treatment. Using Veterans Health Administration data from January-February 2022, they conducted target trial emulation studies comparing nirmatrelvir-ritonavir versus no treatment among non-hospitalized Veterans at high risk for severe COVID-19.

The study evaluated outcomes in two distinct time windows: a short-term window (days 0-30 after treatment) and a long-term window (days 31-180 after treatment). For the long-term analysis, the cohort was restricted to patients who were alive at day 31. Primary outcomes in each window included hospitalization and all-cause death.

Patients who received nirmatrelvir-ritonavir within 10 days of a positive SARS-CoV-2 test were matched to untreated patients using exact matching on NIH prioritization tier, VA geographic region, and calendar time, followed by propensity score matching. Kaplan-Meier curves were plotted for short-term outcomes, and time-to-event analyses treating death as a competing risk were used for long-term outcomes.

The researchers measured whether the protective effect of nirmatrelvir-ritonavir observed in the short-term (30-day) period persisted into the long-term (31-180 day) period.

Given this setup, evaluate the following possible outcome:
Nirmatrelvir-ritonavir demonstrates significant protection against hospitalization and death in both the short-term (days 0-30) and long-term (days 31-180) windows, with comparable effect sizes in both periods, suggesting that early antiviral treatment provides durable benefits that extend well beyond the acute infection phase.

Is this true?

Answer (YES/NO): NO